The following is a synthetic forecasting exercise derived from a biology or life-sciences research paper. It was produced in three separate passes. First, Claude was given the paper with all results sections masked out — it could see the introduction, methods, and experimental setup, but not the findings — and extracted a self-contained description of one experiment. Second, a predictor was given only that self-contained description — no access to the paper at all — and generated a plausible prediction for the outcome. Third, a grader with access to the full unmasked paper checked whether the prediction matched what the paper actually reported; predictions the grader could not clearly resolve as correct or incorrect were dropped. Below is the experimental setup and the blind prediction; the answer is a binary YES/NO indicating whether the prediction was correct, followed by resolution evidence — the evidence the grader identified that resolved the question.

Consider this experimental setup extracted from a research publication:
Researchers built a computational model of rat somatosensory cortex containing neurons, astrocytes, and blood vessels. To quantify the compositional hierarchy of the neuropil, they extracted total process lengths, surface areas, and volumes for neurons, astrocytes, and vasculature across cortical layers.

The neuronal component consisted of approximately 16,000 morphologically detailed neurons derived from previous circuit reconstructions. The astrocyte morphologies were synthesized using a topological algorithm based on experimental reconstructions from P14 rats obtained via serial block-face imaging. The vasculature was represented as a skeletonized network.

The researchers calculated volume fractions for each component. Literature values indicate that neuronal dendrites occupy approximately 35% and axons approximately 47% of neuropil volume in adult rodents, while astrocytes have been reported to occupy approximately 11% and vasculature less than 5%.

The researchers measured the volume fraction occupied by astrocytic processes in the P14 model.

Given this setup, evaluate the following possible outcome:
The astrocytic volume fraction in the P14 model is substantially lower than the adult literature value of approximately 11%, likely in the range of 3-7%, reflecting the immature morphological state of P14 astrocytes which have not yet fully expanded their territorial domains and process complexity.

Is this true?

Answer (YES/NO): YES